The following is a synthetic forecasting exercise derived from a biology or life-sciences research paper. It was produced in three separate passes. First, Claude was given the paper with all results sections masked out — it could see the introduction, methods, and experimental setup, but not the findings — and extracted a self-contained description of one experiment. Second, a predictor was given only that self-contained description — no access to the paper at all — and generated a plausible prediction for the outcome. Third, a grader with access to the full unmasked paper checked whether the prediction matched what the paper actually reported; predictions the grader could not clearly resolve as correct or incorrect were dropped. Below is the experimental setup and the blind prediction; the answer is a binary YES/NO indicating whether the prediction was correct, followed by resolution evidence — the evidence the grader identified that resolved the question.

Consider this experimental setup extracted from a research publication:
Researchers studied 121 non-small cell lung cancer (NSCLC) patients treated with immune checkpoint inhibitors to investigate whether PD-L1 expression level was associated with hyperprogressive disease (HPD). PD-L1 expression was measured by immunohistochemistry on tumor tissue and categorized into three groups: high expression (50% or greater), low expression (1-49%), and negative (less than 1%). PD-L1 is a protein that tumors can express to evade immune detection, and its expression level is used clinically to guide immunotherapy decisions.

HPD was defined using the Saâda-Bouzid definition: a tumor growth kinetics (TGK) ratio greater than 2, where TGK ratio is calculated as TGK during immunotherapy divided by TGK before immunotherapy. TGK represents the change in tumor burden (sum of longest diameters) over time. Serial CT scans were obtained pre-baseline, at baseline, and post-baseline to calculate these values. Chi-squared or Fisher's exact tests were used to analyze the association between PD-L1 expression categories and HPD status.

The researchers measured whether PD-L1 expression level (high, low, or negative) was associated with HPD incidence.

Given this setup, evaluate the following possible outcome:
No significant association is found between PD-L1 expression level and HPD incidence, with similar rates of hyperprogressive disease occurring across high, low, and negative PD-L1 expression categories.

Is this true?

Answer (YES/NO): YES